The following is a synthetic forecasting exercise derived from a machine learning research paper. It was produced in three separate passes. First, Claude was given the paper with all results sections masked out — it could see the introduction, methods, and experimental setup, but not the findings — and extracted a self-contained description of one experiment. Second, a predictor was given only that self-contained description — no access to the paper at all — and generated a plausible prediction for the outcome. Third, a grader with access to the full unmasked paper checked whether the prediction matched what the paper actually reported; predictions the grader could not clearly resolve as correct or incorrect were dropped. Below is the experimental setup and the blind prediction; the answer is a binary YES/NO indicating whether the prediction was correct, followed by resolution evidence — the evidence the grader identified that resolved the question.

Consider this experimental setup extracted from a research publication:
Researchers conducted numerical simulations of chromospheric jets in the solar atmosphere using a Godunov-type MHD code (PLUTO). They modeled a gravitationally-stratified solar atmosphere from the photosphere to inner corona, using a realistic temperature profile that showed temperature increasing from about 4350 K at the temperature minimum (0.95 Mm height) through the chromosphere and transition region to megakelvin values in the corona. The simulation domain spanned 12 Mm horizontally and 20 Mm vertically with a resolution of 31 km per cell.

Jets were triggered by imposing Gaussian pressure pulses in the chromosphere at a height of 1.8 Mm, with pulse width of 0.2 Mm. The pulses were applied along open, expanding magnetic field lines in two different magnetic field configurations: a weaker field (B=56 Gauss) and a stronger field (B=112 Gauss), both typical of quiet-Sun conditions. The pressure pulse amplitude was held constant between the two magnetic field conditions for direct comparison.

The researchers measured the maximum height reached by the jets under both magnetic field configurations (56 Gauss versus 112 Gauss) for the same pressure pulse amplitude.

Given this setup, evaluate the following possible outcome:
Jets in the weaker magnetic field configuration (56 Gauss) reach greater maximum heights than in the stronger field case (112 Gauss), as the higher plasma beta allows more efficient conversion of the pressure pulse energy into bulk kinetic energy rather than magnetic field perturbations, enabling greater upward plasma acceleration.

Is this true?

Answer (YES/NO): NO